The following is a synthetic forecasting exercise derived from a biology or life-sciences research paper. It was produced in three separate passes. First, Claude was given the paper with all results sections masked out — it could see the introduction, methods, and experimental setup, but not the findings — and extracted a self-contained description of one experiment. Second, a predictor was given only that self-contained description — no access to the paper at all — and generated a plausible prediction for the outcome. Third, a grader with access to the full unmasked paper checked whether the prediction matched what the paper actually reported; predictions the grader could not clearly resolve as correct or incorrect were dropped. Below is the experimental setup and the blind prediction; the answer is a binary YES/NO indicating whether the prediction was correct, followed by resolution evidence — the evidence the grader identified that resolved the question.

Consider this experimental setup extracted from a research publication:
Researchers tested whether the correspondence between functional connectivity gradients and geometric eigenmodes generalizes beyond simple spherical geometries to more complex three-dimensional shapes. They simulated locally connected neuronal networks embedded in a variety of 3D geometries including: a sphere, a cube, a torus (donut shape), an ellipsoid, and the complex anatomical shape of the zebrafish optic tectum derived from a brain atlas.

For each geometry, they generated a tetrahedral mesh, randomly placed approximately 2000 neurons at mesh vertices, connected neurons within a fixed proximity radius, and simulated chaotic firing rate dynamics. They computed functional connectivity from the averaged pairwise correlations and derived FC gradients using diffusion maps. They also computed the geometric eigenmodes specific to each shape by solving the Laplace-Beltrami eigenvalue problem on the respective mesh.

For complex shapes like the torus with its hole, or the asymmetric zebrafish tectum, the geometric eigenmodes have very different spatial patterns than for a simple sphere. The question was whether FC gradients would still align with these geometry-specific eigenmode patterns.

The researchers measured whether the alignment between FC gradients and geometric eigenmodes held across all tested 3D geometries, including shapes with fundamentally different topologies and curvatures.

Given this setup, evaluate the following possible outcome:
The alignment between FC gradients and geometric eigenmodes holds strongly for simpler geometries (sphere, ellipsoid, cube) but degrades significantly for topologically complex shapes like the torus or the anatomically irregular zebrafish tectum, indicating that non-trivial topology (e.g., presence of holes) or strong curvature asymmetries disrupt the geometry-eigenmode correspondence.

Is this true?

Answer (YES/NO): NO